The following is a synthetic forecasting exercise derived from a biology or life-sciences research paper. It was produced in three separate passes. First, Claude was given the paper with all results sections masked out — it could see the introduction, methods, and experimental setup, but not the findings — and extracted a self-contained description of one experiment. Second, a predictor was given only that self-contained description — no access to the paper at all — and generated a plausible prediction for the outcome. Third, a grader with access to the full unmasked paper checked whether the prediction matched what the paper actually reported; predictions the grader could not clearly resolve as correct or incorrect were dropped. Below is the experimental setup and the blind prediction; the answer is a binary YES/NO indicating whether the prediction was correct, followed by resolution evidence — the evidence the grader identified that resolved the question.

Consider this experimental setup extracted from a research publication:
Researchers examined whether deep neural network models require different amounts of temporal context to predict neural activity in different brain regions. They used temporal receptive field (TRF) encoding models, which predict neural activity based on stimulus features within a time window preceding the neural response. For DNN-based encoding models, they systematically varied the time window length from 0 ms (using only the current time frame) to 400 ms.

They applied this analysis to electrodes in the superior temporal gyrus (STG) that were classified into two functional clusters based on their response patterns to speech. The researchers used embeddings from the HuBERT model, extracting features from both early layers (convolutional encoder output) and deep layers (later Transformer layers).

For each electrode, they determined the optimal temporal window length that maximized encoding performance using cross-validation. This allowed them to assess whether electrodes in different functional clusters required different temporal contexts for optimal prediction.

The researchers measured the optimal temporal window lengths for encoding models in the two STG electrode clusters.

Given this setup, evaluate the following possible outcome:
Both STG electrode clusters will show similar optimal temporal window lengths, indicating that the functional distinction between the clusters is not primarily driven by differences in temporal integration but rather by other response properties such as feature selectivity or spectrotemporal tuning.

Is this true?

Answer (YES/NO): YES